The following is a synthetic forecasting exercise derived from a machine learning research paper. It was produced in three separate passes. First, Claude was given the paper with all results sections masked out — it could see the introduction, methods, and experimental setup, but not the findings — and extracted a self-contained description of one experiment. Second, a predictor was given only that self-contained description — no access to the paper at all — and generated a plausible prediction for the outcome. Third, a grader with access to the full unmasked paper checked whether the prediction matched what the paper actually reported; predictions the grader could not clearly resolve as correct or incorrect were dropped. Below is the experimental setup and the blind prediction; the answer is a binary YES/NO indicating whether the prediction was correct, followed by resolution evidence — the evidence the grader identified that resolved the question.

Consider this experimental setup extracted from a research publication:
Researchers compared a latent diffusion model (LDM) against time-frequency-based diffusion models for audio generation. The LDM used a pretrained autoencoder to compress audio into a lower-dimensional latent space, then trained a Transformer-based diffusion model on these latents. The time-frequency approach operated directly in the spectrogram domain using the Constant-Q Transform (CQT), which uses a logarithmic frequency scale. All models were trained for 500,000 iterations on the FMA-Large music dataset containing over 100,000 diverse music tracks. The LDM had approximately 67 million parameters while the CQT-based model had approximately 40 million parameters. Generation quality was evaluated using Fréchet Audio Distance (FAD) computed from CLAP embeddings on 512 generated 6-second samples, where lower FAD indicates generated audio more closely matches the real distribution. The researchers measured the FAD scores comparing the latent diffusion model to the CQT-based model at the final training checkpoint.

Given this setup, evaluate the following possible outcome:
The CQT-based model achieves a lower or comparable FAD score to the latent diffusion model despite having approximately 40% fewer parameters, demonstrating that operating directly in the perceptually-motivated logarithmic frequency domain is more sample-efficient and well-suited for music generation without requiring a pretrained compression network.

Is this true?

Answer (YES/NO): YES